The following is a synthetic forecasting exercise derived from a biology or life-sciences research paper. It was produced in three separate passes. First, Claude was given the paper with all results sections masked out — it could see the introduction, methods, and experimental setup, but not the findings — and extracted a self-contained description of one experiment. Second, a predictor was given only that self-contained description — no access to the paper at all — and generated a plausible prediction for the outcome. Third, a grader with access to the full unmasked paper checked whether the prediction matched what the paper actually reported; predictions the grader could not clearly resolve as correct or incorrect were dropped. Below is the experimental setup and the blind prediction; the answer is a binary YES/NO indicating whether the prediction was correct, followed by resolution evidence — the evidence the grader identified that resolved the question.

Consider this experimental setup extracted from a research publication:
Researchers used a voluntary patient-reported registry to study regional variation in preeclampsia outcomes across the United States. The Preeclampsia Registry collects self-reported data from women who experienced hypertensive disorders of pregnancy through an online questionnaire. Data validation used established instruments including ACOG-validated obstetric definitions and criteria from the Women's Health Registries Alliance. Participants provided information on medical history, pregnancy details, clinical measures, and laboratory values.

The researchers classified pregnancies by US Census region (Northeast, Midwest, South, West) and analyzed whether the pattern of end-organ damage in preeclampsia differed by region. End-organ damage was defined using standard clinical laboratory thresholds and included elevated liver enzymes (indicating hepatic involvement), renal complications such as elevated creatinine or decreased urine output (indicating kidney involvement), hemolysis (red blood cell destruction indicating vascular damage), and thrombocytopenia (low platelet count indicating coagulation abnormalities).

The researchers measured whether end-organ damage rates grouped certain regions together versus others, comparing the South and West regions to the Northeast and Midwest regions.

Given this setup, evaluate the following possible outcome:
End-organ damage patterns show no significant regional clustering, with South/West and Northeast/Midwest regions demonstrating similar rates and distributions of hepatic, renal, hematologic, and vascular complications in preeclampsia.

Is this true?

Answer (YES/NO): NO